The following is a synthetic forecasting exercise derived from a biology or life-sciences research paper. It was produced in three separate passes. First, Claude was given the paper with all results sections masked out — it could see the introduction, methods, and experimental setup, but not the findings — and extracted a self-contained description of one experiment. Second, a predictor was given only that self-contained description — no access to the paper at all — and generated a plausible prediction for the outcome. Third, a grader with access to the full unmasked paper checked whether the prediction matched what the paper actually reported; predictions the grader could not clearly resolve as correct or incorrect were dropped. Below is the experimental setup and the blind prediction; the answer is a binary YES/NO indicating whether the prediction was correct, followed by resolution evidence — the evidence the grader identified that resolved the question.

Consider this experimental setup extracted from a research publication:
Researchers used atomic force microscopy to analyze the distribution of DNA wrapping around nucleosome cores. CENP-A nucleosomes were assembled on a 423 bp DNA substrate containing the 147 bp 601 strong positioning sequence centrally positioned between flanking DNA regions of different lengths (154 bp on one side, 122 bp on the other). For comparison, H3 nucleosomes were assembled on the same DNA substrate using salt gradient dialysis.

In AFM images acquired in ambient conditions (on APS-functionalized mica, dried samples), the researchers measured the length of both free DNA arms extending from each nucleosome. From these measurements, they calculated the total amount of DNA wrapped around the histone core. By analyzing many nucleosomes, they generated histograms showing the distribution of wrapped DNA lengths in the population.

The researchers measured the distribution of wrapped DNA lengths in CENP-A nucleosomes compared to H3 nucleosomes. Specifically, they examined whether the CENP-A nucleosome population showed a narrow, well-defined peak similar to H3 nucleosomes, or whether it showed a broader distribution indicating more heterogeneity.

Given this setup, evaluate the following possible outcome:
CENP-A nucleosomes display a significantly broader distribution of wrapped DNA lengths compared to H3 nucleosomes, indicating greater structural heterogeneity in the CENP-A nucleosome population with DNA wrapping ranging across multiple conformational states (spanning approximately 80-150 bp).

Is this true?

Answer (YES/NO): NO